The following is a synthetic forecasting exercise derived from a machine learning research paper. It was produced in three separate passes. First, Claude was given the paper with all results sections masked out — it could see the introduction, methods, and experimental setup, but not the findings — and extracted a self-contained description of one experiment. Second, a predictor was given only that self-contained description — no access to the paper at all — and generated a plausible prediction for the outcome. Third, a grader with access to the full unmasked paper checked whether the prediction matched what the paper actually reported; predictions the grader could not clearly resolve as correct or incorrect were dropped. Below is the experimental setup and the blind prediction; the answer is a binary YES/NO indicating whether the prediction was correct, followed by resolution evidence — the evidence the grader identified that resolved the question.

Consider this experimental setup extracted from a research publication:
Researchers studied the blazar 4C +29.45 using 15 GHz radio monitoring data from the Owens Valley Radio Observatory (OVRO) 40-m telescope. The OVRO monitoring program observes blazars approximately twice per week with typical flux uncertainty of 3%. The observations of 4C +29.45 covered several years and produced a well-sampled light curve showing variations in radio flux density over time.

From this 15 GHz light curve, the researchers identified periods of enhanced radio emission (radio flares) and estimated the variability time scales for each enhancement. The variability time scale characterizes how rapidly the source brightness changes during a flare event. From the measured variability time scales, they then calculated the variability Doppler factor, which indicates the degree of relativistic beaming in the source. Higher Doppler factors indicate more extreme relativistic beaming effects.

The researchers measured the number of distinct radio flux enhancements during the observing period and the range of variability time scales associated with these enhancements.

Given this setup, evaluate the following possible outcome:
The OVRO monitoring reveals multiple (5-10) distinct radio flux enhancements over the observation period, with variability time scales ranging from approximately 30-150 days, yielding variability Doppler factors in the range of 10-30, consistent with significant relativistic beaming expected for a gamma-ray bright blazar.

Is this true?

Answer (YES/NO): NO